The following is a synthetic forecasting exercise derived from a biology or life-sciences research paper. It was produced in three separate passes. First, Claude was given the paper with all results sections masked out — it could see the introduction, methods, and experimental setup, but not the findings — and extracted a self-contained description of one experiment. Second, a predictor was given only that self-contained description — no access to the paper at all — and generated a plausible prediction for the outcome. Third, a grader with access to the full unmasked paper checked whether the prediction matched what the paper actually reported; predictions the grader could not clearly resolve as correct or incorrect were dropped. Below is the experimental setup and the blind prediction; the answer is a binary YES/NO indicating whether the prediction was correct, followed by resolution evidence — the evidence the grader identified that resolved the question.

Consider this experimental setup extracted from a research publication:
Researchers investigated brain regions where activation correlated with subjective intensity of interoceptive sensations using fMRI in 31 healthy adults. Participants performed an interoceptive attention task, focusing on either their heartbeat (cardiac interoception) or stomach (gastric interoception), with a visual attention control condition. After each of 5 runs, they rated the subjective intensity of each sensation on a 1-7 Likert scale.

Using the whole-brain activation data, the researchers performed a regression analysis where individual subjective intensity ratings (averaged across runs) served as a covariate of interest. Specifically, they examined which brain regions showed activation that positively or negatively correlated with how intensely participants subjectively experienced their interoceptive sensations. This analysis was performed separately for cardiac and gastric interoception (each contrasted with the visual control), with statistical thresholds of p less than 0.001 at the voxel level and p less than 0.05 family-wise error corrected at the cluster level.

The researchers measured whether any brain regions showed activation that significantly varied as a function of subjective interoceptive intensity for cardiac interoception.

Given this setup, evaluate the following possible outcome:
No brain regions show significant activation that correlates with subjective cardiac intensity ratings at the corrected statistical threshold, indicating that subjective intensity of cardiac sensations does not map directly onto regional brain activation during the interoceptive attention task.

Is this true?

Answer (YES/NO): YES